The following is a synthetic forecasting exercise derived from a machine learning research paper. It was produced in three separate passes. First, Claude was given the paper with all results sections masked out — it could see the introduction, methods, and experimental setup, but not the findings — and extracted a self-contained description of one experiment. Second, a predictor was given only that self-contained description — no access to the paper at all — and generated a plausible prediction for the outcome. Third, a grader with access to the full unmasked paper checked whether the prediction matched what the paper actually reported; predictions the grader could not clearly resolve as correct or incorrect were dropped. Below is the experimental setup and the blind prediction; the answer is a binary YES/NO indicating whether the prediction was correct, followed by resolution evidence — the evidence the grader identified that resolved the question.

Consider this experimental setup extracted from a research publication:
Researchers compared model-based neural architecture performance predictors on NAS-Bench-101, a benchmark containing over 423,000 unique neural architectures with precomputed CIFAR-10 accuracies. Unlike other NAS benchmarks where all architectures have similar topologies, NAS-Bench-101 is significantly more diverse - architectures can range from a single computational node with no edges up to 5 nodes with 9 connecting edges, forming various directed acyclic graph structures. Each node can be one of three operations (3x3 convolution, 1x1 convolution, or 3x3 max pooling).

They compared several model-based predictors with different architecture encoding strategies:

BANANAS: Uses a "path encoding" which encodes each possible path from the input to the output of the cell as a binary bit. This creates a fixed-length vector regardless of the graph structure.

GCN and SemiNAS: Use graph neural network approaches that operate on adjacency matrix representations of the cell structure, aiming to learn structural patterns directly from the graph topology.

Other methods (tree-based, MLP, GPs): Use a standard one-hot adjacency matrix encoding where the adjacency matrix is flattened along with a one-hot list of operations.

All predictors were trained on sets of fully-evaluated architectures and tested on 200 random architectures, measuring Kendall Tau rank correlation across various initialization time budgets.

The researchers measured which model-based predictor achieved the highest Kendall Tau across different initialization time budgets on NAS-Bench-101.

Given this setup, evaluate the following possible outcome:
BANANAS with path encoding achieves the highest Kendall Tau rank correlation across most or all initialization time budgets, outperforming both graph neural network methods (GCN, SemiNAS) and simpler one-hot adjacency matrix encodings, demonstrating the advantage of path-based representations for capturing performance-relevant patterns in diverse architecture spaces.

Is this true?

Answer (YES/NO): YES